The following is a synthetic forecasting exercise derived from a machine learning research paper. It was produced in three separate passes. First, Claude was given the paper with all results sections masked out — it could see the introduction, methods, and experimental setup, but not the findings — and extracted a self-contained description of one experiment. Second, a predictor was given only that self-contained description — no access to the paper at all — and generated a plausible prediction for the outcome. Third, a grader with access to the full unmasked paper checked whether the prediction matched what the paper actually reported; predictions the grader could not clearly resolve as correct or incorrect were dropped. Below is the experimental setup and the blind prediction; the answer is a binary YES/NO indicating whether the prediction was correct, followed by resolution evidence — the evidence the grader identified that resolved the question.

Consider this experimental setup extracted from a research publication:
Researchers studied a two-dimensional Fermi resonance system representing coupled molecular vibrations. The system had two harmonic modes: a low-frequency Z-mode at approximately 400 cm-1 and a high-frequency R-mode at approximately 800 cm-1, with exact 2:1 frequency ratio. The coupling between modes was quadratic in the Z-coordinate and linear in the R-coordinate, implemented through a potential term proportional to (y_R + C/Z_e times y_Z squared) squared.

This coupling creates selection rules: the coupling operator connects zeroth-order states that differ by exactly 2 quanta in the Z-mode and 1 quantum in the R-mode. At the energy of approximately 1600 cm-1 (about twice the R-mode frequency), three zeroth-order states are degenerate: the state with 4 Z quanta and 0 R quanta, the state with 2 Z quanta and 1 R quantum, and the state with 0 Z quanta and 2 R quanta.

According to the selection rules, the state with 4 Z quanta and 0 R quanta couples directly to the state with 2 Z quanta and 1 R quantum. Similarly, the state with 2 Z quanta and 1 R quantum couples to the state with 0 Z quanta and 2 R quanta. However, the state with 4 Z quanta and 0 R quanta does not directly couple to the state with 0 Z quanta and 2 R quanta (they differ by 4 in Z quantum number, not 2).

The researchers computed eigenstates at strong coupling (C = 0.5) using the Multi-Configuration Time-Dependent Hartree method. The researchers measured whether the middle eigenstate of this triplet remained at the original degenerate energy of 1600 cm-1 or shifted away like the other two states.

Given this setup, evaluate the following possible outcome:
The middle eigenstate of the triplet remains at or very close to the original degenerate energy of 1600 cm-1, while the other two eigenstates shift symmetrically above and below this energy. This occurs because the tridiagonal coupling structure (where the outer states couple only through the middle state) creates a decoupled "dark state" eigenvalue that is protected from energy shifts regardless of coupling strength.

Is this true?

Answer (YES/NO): YES